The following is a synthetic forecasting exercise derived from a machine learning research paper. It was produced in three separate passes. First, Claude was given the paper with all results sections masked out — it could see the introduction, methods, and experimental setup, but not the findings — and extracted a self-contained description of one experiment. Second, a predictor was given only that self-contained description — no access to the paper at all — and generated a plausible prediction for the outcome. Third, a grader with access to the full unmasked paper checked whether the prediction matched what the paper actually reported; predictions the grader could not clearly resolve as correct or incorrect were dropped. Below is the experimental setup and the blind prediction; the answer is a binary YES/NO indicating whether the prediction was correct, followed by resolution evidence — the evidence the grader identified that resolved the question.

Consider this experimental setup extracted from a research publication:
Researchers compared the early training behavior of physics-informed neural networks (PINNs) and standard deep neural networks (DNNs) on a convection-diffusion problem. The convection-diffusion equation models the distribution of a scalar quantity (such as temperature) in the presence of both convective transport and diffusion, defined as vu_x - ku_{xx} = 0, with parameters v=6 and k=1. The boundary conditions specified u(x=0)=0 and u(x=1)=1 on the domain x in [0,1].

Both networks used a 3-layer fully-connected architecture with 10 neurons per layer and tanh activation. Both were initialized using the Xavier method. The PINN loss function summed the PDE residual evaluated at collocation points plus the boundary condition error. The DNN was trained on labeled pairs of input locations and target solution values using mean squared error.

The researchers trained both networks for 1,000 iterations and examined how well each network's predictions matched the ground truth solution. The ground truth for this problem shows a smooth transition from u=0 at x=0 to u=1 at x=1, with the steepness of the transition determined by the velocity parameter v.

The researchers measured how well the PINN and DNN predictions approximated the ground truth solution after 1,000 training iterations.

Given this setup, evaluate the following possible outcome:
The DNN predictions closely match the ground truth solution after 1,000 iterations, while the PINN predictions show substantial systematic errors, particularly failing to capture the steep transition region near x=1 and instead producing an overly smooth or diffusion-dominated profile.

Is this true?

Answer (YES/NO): NO